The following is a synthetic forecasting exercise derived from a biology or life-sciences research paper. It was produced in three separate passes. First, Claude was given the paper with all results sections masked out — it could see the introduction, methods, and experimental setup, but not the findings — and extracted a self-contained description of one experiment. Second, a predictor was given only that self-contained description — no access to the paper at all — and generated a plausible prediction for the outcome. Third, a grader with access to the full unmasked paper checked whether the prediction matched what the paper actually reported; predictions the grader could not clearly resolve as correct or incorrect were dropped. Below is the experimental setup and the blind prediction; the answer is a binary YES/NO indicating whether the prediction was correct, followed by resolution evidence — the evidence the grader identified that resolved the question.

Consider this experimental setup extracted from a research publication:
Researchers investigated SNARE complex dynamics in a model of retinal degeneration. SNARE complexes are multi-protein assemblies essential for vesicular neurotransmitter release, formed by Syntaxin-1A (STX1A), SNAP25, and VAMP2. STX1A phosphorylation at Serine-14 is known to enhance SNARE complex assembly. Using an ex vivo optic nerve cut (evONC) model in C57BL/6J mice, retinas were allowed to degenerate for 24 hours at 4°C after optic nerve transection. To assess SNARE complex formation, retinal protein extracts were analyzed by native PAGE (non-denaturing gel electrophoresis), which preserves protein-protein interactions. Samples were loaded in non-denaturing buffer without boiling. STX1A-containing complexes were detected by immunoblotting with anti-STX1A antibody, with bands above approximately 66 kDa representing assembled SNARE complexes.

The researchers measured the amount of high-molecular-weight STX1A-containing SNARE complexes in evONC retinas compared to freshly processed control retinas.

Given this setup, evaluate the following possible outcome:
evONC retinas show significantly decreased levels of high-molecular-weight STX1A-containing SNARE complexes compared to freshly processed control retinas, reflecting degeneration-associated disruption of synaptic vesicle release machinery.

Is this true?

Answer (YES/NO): NO